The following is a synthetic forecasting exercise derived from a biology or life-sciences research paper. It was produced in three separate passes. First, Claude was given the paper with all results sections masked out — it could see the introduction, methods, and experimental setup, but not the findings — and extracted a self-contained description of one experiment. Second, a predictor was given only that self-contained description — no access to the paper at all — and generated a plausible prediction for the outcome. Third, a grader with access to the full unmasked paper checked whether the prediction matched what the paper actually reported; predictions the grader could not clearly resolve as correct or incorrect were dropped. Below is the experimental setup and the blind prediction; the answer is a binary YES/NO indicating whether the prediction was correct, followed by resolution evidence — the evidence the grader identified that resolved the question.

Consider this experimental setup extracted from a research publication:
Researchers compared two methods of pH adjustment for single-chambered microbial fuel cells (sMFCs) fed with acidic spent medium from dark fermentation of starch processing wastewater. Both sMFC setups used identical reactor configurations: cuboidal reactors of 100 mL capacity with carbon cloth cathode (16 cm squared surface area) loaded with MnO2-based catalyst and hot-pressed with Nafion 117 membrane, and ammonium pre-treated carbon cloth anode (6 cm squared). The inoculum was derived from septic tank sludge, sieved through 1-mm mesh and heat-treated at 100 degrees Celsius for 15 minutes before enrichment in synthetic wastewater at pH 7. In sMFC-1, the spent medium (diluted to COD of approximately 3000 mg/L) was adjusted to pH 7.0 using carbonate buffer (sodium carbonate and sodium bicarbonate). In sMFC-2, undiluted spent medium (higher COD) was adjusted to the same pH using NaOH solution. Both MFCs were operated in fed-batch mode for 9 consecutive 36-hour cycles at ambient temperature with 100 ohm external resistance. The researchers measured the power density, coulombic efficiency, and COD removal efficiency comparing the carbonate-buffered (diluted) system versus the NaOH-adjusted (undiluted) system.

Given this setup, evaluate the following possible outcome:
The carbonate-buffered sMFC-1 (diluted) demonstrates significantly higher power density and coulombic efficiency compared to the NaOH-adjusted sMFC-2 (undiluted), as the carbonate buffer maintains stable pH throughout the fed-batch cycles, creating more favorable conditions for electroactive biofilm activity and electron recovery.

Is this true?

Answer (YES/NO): YES